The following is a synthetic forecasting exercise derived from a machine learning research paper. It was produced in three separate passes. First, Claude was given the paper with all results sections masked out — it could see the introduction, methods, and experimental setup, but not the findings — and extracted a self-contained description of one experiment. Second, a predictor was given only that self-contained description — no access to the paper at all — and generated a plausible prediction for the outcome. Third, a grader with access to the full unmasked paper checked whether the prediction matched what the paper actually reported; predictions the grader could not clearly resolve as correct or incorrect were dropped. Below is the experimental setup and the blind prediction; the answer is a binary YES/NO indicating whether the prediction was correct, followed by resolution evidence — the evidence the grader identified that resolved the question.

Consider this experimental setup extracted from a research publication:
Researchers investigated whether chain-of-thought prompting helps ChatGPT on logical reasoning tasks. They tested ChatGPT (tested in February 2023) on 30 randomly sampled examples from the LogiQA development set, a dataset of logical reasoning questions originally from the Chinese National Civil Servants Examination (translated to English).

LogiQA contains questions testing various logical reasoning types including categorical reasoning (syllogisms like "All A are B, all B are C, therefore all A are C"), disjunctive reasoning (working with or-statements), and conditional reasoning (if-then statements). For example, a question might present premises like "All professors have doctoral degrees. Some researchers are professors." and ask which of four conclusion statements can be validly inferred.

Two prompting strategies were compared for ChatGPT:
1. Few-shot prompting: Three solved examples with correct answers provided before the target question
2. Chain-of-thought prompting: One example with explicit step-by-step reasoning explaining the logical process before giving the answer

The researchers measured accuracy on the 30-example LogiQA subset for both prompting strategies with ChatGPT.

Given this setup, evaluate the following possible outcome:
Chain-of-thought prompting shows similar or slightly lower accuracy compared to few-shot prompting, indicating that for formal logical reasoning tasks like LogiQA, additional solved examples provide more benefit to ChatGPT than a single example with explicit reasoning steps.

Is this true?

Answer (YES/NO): NO